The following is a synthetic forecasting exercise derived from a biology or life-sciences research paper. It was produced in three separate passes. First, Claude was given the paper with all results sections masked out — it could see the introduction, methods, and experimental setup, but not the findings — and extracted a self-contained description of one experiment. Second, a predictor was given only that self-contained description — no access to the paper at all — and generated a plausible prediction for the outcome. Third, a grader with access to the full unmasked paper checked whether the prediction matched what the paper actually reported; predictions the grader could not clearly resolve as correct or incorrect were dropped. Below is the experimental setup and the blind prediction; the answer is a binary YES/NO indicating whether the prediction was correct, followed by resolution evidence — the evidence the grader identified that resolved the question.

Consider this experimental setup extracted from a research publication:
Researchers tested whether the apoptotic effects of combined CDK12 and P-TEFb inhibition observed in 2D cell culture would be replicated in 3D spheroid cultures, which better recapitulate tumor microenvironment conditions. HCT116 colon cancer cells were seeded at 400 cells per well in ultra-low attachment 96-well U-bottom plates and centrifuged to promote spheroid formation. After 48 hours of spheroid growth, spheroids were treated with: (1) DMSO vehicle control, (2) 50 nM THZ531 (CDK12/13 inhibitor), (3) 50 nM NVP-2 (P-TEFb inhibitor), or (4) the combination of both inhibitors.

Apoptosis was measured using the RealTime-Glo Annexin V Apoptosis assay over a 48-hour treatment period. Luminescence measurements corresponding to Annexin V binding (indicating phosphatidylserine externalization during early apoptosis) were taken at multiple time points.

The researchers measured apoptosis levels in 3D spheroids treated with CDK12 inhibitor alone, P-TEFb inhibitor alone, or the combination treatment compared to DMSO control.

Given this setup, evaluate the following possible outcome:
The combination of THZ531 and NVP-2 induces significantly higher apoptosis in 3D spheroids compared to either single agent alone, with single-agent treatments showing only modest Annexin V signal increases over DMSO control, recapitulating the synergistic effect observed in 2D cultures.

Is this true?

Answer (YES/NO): NO